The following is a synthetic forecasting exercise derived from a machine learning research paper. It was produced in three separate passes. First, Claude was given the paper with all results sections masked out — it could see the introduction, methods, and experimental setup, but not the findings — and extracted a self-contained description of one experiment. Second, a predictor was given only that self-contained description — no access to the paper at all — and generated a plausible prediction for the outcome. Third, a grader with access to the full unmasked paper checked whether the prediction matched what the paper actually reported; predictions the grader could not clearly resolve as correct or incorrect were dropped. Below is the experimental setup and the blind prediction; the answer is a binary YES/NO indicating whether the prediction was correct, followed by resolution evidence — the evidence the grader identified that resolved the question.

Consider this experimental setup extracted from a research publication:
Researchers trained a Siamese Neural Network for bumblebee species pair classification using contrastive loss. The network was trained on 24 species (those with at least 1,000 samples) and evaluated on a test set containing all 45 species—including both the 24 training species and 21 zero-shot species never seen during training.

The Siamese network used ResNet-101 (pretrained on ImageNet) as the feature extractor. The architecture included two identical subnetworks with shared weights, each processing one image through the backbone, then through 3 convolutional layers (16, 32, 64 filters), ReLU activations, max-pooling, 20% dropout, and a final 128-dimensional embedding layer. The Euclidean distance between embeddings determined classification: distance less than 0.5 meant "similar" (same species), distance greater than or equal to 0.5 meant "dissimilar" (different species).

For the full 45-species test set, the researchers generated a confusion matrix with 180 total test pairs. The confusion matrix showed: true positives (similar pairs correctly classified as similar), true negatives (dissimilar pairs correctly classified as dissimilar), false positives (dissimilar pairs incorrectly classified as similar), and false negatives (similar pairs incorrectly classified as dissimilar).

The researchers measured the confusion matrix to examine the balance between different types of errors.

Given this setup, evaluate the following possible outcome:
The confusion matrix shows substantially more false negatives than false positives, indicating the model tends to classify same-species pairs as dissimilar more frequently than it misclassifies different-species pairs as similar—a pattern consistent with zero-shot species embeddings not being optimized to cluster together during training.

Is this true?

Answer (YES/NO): NO